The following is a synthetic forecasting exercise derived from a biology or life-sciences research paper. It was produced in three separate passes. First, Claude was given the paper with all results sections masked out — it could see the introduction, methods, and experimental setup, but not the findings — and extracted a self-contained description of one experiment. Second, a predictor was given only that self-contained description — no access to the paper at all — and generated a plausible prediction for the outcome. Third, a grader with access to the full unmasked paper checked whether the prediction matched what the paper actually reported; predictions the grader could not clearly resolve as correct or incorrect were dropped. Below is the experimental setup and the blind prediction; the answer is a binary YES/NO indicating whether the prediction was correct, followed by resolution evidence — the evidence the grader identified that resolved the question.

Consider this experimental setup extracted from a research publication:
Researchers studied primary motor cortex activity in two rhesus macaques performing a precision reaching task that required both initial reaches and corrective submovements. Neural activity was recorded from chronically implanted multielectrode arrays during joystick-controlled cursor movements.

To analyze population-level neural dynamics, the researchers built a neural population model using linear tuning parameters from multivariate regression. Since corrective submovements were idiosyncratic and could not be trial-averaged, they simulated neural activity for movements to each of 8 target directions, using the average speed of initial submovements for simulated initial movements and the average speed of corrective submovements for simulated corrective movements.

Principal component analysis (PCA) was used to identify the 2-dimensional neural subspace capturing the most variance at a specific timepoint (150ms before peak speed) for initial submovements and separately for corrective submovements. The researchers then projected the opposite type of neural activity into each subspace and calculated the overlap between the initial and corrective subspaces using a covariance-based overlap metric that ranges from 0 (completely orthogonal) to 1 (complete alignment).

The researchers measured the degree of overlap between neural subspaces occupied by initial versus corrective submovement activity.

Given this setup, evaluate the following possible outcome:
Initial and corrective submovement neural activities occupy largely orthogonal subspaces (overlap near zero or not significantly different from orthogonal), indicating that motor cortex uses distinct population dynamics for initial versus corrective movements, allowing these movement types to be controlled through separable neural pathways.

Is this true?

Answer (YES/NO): NO